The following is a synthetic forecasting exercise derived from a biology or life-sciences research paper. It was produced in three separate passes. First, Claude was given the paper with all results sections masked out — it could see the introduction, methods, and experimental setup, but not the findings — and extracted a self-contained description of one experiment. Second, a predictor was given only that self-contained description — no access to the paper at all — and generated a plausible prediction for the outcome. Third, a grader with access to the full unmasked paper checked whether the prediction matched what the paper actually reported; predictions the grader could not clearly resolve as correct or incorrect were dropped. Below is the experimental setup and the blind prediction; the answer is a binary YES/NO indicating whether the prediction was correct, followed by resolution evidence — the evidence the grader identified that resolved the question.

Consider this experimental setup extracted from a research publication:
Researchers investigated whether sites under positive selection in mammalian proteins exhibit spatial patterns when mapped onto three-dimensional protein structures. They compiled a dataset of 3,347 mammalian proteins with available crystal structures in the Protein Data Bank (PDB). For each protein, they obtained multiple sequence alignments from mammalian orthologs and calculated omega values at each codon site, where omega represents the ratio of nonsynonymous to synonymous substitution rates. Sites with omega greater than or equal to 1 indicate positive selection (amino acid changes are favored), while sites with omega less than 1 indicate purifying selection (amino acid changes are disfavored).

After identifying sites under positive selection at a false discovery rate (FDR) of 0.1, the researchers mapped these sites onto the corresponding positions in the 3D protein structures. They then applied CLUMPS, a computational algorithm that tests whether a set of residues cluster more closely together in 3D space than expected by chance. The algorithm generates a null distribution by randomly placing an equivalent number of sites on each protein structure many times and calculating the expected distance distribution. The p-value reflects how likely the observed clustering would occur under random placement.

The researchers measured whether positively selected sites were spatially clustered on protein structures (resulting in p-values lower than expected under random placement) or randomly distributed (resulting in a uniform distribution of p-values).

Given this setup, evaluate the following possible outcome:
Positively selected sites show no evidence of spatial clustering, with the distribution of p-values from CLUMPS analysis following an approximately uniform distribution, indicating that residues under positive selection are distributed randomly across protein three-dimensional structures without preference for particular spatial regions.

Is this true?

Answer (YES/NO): NO